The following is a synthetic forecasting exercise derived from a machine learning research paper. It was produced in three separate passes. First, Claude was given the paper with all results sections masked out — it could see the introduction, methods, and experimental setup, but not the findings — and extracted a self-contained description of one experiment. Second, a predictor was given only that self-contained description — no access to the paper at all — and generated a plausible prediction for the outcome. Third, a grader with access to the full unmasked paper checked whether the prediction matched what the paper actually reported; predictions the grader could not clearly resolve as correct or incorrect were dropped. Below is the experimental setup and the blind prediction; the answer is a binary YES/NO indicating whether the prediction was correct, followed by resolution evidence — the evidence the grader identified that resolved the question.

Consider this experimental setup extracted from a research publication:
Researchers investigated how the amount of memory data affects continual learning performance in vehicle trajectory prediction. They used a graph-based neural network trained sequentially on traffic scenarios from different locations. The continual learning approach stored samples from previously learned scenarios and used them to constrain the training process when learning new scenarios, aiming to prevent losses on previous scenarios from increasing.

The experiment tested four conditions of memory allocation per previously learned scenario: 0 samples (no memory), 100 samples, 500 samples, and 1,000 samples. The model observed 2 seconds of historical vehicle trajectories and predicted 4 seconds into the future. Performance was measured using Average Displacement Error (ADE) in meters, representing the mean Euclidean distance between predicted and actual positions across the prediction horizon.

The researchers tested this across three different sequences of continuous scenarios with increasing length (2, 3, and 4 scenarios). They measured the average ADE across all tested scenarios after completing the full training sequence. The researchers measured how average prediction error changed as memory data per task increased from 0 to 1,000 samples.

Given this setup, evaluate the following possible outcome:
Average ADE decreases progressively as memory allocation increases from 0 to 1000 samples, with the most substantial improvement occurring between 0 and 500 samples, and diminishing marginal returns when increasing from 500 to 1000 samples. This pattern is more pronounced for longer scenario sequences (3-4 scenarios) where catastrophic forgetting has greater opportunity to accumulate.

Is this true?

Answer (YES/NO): NO